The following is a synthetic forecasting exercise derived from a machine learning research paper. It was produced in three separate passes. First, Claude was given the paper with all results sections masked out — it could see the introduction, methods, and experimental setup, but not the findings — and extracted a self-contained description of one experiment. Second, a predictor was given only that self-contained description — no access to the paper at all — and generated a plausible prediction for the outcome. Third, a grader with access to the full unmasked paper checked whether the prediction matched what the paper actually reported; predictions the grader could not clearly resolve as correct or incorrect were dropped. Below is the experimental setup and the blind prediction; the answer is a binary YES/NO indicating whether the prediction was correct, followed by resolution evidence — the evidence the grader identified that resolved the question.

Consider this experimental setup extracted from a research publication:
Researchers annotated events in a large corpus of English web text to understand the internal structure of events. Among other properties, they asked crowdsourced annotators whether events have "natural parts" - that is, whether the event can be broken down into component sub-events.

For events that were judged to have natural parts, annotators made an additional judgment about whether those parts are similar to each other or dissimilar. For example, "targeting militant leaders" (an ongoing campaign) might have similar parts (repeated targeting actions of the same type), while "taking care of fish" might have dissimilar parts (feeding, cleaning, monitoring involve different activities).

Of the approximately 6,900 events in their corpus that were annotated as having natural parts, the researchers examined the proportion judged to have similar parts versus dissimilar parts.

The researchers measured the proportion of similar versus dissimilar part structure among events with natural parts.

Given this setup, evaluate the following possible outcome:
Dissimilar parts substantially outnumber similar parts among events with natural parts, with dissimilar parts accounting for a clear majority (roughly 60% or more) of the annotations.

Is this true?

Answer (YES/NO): NO